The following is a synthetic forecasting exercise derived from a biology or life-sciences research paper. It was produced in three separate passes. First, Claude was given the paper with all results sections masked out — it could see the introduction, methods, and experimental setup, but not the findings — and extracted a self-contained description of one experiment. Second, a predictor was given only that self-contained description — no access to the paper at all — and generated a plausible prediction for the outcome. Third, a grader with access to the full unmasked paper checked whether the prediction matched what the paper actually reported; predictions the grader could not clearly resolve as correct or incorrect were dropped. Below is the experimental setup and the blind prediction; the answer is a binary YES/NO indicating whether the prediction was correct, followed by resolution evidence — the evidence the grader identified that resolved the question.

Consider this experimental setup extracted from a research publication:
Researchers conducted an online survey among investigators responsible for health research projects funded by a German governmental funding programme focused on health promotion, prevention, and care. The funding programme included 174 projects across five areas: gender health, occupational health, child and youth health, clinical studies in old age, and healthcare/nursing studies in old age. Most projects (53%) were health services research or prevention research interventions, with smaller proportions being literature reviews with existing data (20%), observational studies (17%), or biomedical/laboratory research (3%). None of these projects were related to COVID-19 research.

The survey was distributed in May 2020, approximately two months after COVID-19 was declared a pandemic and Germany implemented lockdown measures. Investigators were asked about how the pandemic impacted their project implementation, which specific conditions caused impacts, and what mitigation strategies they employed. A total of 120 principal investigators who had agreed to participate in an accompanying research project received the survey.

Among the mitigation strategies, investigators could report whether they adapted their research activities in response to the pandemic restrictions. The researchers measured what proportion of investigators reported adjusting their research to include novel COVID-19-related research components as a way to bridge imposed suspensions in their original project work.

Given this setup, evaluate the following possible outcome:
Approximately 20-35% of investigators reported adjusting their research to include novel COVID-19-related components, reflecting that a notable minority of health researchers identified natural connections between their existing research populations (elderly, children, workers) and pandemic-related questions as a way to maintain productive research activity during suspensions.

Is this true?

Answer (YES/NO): YES